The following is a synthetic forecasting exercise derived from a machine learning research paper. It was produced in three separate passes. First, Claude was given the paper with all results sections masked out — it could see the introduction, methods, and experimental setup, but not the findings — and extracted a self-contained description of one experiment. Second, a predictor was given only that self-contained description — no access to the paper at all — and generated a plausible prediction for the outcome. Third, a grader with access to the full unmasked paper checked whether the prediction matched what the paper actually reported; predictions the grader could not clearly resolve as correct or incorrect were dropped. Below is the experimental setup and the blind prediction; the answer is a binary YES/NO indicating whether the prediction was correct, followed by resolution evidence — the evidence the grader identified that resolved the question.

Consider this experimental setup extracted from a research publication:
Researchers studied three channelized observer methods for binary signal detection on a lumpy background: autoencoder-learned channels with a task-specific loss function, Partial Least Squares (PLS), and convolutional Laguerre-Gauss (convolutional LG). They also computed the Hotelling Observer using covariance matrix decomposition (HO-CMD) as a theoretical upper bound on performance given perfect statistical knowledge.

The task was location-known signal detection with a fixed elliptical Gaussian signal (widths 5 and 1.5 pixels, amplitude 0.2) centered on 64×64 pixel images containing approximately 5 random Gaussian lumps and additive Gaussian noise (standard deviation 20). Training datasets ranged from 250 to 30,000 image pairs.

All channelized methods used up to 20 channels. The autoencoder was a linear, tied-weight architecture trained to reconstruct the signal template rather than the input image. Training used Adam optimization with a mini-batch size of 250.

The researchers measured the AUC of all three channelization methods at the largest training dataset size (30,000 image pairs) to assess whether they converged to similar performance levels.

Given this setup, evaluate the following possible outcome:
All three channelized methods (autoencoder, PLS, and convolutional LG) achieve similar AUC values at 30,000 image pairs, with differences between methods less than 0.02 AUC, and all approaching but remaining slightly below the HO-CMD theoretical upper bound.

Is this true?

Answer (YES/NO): NO